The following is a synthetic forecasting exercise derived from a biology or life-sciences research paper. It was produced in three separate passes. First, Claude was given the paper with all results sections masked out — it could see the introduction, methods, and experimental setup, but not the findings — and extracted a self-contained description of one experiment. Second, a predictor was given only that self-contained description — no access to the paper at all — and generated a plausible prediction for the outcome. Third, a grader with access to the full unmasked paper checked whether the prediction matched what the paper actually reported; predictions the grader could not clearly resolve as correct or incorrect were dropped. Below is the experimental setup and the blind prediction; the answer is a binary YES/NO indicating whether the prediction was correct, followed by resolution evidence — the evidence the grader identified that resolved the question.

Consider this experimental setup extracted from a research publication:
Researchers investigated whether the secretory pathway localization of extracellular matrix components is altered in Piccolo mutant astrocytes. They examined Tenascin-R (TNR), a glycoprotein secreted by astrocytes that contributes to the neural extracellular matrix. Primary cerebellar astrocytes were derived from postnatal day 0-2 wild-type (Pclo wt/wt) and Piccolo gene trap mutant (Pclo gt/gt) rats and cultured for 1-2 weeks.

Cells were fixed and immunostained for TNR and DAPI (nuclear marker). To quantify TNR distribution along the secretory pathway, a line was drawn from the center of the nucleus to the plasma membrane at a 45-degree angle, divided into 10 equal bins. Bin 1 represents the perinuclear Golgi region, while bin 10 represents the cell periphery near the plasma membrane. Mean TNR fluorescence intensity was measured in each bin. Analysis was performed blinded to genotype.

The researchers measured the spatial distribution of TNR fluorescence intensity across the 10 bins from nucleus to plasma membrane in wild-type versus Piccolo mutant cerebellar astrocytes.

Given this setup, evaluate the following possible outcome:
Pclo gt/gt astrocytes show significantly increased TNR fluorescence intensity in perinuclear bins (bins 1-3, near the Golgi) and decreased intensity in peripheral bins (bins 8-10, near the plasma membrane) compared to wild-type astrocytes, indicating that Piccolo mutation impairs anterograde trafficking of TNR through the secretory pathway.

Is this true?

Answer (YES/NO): NO